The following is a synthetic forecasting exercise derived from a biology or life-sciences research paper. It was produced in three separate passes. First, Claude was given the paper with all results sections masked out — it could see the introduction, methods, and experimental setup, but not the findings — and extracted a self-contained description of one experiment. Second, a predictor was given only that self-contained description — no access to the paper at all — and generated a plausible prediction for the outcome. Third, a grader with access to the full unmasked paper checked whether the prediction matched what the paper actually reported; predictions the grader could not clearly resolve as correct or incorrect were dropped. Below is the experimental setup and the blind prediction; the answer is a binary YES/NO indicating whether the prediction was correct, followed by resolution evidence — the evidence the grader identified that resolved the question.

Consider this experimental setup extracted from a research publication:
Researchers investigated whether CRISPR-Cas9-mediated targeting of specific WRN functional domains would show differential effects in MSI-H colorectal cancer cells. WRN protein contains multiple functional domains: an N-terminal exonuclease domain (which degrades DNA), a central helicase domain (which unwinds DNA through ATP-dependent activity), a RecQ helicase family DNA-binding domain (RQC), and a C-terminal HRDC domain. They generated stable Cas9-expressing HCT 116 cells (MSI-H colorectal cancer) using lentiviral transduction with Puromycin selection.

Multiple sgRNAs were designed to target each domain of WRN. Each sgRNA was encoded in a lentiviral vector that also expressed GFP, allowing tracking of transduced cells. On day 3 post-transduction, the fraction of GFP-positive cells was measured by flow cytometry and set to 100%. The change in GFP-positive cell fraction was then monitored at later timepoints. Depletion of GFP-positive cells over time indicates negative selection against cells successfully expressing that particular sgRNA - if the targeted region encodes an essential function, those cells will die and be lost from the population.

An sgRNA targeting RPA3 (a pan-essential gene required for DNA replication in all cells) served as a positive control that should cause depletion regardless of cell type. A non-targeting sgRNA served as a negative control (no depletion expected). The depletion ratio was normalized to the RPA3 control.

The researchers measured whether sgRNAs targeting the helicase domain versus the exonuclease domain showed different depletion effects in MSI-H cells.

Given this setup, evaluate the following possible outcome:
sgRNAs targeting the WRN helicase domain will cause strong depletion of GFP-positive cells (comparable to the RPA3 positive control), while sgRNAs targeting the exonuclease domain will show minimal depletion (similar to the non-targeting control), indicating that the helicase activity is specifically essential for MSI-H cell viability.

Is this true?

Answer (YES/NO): NO